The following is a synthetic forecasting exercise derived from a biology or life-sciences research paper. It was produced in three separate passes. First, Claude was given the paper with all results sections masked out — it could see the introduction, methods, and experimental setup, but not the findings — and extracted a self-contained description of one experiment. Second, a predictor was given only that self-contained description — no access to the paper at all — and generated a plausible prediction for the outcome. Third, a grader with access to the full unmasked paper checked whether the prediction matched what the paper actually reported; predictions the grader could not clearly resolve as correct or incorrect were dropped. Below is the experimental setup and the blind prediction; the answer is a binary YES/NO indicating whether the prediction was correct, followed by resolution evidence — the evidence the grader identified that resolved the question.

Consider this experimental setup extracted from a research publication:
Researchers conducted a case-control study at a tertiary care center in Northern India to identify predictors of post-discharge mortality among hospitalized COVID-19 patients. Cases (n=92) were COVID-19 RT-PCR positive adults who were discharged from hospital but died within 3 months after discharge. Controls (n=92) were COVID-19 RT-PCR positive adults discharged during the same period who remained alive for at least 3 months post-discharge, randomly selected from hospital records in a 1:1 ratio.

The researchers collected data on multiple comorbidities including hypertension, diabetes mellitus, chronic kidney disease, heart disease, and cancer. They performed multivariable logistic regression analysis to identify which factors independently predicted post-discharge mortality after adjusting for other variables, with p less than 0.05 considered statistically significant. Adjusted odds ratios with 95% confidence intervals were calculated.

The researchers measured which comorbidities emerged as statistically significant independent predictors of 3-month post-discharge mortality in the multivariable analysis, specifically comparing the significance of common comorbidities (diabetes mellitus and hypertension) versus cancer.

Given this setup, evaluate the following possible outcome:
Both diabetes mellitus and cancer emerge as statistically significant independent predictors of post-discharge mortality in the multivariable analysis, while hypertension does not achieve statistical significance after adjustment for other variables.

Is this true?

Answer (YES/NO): NO